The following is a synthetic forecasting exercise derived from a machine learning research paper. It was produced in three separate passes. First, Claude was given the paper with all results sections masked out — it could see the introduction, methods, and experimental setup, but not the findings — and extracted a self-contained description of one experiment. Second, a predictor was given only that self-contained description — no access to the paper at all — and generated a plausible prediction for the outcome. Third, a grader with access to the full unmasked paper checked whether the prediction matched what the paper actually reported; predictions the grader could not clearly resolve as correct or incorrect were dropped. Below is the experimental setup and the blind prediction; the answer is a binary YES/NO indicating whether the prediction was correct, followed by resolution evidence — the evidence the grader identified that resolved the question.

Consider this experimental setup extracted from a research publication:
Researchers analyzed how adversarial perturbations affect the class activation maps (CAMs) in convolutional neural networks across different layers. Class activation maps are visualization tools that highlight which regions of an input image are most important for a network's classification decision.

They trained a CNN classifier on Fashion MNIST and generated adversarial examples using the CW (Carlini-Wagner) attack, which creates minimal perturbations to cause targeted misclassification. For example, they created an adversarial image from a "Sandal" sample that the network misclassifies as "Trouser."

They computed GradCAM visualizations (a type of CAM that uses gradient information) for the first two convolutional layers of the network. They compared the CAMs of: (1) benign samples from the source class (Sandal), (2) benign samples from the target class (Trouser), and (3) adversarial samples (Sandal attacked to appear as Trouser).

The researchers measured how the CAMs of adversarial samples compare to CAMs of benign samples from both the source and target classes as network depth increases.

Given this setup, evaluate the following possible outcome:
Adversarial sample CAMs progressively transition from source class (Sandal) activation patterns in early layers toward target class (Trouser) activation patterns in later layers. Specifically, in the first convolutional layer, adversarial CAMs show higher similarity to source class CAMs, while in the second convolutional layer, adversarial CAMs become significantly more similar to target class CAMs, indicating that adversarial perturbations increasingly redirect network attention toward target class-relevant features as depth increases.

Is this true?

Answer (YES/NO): NO